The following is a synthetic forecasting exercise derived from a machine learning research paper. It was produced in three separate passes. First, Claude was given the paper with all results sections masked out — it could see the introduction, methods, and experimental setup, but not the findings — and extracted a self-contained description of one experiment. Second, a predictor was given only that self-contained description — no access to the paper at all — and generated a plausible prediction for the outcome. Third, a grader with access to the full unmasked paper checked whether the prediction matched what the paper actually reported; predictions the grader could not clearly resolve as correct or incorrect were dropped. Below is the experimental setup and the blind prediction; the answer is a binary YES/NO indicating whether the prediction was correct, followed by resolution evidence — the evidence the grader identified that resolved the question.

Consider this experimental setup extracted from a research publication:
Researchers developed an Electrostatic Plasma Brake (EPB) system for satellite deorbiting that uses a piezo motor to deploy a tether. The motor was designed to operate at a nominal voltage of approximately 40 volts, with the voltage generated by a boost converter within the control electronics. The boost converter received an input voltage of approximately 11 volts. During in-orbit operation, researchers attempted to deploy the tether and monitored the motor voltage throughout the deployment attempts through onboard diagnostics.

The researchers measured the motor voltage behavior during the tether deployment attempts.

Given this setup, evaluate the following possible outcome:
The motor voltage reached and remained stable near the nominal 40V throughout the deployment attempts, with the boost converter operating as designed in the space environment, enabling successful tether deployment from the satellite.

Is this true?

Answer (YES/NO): NO